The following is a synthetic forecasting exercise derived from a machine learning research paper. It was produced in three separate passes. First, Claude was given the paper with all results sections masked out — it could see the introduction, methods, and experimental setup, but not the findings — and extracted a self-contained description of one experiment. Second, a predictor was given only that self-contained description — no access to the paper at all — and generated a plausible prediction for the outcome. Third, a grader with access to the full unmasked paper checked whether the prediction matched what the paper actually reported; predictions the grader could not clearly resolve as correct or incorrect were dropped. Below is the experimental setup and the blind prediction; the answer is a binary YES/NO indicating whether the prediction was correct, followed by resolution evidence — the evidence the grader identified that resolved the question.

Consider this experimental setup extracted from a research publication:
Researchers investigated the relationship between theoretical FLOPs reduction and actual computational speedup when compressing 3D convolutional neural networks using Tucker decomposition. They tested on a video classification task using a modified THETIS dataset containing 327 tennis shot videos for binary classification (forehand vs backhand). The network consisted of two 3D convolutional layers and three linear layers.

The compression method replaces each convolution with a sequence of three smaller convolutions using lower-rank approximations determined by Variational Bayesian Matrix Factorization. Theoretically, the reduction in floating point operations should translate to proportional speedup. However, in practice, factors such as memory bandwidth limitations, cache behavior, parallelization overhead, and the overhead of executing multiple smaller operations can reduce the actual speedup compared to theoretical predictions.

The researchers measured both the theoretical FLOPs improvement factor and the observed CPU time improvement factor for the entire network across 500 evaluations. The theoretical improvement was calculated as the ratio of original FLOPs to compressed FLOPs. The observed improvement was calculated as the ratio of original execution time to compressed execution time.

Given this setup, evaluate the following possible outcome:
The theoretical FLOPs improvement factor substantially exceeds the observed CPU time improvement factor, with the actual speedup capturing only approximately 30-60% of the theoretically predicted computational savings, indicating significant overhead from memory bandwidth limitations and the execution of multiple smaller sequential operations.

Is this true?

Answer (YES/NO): NO